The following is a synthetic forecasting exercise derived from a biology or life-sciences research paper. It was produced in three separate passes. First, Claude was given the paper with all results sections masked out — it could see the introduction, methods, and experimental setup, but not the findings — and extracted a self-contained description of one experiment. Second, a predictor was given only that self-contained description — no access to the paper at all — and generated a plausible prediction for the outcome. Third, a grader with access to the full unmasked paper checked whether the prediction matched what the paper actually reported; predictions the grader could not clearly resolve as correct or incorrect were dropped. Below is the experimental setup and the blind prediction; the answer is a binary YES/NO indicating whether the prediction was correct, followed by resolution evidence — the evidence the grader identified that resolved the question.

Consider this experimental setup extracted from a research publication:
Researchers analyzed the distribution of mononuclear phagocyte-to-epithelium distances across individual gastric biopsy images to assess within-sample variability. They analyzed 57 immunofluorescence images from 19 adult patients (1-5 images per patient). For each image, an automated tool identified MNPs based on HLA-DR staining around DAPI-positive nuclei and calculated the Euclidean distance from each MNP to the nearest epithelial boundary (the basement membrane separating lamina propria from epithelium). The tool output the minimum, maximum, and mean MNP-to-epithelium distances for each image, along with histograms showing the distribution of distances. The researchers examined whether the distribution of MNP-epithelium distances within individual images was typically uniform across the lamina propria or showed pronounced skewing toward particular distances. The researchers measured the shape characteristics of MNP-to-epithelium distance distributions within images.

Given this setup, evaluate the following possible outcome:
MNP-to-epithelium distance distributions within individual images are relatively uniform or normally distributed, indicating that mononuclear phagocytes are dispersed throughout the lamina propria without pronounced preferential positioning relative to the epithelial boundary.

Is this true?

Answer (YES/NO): YES